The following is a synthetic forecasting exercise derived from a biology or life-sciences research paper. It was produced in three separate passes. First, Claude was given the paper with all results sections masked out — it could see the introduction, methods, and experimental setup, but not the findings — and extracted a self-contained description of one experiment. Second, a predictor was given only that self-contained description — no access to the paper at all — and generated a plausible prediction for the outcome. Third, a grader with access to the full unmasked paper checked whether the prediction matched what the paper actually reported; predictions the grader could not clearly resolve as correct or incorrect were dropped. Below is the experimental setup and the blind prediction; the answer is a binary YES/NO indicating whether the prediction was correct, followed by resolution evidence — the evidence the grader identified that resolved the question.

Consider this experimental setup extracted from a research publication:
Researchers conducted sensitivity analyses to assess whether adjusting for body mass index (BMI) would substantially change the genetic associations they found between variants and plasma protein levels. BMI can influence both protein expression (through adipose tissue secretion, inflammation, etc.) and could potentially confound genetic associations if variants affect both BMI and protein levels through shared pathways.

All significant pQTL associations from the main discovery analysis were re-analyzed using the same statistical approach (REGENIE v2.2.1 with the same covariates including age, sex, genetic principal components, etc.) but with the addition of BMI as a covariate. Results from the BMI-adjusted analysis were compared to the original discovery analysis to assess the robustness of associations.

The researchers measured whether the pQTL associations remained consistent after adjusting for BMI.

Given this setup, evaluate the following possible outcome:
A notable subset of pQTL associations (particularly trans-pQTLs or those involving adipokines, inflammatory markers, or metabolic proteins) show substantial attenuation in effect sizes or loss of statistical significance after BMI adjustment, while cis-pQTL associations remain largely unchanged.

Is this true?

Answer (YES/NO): NO